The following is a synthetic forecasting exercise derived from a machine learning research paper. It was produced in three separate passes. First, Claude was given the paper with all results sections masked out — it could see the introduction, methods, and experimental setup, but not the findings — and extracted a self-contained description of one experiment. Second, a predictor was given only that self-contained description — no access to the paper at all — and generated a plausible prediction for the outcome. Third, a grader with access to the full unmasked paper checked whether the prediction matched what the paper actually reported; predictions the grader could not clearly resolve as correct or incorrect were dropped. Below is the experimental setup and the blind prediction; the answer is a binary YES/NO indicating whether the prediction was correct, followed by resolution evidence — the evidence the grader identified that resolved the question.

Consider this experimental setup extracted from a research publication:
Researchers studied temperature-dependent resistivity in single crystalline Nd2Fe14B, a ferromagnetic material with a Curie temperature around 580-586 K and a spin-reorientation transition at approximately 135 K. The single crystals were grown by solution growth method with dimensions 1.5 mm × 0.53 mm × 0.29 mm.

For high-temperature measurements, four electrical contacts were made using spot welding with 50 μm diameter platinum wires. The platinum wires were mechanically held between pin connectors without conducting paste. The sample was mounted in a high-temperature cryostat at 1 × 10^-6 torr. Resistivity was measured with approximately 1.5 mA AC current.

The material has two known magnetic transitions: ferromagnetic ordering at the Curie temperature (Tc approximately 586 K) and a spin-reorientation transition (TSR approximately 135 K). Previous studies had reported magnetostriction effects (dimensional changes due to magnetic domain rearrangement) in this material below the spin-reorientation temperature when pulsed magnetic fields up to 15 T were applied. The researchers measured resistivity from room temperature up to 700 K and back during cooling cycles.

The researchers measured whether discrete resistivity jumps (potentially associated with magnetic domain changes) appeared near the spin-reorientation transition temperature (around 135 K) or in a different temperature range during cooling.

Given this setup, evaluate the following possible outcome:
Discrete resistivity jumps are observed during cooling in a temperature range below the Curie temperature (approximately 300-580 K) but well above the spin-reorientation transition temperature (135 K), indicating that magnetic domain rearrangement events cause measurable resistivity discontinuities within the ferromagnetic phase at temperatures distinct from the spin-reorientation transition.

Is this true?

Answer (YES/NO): YES